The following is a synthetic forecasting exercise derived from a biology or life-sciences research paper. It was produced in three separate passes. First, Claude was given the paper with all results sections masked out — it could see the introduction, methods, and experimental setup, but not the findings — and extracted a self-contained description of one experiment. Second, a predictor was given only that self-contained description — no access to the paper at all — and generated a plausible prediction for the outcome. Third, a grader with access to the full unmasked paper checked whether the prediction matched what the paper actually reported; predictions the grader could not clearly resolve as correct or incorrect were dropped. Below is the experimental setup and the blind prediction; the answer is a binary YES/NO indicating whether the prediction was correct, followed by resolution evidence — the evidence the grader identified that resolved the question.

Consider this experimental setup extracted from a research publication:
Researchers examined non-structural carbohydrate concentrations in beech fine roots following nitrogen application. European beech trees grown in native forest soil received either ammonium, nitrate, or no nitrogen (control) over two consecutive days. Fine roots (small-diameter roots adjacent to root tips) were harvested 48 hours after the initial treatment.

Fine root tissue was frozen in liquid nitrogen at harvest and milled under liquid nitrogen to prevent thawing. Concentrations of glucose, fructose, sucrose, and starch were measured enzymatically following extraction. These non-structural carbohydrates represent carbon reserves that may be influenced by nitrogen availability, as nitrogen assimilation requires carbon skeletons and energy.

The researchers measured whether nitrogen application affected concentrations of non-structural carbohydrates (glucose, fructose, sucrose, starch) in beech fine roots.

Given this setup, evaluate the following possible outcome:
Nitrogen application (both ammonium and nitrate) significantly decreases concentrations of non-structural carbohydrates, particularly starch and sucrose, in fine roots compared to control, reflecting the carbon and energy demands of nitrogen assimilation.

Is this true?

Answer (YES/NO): NO